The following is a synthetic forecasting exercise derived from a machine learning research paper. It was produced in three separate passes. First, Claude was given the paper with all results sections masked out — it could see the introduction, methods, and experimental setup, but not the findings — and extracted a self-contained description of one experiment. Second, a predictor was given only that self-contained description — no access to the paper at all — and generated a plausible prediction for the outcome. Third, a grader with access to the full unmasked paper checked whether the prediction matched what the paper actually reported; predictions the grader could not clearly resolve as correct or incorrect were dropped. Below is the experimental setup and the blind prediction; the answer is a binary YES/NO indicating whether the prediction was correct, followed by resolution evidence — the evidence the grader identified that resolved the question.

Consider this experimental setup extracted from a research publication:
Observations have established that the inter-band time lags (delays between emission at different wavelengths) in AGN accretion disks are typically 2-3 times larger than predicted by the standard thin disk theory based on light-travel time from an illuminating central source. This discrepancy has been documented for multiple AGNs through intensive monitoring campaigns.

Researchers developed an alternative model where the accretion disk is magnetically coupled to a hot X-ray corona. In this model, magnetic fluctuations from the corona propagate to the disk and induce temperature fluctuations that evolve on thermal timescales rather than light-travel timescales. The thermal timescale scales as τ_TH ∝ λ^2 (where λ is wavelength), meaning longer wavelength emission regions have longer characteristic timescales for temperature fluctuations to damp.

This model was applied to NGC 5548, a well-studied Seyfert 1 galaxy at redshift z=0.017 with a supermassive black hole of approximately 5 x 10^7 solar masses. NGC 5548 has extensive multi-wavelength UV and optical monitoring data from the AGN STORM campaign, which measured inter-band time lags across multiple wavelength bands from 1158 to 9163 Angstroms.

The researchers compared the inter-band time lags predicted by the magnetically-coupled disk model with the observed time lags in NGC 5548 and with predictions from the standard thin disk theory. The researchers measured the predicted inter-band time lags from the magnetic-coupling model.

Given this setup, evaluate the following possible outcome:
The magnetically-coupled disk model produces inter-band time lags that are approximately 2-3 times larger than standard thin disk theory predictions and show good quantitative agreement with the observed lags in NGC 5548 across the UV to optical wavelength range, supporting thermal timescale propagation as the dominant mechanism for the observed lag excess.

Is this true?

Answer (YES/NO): YES